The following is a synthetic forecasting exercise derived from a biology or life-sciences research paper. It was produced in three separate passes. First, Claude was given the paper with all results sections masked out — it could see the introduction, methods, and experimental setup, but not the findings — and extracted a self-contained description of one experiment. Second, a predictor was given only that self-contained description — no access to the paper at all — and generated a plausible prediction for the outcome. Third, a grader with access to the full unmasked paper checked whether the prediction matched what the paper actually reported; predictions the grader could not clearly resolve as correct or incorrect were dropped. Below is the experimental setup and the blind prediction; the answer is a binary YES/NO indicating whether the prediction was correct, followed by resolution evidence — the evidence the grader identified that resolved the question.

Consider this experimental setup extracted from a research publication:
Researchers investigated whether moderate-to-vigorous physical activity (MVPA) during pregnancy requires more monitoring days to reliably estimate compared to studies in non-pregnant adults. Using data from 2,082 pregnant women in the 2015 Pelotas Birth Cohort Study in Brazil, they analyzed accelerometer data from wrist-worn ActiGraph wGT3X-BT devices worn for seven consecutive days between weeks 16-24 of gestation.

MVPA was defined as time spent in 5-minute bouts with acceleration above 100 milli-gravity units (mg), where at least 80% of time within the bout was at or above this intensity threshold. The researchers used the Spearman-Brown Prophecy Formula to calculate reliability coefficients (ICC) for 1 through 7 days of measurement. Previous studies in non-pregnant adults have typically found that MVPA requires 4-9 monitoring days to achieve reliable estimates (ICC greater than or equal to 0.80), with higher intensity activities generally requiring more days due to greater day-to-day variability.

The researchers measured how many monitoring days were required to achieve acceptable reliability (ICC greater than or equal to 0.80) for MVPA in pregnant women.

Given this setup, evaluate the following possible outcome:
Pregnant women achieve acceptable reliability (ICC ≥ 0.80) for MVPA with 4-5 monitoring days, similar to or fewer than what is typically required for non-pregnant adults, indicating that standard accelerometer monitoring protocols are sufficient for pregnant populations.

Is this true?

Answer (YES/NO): NO